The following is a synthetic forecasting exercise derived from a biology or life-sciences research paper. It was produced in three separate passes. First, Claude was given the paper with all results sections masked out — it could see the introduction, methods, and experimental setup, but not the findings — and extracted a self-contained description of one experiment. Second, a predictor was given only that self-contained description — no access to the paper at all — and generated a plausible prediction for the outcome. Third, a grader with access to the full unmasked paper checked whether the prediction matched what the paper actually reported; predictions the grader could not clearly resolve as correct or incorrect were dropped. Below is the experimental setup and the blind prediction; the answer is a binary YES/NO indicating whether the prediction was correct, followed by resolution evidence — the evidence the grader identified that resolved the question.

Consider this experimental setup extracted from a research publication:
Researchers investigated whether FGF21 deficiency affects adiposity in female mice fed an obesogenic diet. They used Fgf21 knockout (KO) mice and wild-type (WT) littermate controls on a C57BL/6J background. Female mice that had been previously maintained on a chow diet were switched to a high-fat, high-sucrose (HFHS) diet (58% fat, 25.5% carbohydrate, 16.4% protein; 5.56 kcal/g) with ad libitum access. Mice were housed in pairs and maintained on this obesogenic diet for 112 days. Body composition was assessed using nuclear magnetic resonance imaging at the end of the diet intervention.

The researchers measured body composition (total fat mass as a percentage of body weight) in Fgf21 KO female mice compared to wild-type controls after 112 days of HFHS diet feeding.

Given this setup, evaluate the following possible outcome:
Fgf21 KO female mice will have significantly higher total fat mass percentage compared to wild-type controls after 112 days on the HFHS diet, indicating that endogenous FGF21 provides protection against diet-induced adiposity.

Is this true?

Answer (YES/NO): YES